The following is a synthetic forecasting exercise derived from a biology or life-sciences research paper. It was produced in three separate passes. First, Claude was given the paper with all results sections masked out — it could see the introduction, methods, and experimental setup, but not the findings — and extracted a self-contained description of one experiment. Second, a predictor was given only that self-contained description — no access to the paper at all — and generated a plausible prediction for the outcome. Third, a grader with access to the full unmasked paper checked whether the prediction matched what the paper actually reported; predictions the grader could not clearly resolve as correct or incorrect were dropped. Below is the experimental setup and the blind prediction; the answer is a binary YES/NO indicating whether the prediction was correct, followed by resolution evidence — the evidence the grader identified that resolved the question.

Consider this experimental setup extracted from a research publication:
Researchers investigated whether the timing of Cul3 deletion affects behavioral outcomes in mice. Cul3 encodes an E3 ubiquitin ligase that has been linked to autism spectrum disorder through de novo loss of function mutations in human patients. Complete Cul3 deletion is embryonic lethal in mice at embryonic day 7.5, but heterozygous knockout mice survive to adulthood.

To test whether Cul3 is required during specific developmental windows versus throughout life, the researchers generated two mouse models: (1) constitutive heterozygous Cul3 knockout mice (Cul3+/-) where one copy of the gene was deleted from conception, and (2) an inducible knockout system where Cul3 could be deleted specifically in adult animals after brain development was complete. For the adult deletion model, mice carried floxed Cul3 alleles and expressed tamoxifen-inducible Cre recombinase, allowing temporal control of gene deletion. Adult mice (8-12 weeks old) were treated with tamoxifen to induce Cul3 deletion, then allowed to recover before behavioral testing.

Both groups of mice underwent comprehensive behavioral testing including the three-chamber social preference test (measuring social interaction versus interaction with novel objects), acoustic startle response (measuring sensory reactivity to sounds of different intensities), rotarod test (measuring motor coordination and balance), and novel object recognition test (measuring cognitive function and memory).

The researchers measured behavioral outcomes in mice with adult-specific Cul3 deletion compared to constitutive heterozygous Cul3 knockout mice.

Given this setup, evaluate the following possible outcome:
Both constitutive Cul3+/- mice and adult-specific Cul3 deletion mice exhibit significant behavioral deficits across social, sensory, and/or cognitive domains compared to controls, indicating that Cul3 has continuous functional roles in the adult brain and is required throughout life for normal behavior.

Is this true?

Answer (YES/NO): NO